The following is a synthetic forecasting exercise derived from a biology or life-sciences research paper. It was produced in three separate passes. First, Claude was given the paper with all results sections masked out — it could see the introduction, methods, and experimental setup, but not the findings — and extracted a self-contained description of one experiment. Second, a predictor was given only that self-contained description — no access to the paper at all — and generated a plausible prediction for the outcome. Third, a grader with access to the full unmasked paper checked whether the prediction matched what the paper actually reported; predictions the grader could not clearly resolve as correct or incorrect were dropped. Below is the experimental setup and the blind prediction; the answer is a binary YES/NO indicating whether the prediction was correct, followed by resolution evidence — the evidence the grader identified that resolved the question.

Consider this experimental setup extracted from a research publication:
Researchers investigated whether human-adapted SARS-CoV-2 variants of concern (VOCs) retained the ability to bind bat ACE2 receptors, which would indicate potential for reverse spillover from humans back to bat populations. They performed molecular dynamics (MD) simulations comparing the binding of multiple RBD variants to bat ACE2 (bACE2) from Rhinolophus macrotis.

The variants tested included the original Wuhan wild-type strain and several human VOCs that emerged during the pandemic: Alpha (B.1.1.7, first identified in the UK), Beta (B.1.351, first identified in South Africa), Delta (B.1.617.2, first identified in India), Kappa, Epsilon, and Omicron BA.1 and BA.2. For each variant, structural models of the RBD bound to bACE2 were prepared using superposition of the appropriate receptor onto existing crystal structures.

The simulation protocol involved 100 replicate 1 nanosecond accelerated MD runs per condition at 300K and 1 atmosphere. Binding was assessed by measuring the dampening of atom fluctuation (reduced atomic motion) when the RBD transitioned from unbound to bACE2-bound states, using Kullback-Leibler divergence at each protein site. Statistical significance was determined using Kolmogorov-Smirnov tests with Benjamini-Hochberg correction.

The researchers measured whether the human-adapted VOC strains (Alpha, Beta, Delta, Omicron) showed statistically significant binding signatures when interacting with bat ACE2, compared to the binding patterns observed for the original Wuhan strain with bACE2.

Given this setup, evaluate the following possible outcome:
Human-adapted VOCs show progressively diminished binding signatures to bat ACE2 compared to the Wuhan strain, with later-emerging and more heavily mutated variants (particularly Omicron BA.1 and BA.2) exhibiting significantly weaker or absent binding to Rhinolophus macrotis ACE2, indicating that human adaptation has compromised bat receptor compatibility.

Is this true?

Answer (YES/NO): NO